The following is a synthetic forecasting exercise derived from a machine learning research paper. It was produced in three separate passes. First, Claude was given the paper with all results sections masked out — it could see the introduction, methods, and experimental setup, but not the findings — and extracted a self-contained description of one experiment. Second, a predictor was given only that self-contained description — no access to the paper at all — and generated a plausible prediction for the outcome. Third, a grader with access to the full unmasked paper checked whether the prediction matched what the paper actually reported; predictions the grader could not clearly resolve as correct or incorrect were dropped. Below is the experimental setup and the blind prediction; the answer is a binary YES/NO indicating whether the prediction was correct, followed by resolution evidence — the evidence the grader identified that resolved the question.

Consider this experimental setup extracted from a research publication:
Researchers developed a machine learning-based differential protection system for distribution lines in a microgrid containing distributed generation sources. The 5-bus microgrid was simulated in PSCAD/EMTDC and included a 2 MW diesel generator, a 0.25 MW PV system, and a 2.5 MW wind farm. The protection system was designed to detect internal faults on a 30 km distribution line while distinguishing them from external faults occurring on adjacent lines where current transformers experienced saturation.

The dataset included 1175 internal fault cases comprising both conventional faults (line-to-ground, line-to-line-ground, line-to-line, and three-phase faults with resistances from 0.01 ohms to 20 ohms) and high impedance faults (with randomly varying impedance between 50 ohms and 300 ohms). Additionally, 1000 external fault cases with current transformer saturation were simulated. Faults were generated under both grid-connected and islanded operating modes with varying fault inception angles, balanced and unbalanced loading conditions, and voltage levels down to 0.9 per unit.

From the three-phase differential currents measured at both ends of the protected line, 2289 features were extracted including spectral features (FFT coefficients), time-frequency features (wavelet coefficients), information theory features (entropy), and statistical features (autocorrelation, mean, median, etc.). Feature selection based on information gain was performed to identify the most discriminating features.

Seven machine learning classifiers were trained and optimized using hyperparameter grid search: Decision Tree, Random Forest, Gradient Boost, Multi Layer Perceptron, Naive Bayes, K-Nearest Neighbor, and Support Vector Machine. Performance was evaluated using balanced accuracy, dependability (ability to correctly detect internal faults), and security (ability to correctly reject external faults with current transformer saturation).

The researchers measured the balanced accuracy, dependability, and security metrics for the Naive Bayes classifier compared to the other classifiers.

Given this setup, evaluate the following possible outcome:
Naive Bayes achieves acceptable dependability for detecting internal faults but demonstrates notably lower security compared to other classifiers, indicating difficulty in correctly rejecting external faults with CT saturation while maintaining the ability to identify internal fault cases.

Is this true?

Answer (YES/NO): NO